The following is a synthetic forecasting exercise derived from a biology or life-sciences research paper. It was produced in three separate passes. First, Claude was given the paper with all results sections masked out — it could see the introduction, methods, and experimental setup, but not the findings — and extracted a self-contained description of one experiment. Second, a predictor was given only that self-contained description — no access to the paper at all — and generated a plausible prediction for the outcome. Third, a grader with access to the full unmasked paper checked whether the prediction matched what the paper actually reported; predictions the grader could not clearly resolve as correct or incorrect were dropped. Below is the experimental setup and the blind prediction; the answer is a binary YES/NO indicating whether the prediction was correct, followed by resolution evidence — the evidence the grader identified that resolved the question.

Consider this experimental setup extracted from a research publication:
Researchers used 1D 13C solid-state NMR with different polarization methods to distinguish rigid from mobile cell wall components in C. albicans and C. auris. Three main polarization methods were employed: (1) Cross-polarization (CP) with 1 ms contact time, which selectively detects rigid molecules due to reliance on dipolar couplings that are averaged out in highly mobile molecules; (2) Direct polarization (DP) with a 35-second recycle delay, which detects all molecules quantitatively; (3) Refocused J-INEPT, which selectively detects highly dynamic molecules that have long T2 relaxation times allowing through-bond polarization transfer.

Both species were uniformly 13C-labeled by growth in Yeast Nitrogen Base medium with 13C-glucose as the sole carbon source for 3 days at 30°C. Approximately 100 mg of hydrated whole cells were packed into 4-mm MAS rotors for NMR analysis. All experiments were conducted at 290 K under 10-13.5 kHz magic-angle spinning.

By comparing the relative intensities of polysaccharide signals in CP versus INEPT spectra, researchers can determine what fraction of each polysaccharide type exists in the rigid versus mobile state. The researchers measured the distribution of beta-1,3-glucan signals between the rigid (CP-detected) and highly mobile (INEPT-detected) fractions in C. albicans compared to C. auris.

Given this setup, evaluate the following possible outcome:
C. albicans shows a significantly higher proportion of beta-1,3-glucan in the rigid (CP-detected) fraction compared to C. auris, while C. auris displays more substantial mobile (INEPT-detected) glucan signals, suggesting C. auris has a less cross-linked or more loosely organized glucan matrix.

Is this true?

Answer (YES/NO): NO